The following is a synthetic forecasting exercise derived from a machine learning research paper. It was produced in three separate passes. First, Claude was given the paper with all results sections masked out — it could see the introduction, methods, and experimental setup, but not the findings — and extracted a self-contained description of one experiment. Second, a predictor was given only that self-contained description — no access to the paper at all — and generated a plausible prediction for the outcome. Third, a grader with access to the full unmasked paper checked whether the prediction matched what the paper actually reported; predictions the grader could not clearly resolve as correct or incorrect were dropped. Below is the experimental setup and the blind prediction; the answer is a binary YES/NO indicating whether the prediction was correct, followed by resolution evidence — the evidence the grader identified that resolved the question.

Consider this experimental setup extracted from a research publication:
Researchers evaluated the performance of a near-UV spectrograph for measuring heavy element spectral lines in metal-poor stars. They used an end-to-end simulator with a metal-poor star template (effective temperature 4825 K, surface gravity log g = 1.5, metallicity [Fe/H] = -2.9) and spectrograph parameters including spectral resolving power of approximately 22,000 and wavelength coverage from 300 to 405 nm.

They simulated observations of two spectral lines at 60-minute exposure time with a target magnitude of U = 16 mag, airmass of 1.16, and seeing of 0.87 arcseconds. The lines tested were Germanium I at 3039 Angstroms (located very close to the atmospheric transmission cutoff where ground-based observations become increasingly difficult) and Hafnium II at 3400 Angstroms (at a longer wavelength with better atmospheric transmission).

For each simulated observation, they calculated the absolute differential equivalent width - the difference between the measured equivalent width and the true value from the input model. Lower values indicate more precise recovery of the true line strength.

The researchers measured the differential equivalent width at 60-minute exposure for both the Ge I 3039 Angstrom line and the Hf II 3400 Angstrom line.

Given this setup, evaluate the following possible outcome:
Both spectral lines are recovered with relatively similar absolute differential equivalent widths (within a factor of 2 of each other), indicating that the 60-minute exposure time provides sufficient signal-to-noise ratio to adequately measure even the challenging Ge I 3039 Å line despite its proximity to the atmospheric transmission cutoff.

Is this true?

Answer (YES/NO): YES